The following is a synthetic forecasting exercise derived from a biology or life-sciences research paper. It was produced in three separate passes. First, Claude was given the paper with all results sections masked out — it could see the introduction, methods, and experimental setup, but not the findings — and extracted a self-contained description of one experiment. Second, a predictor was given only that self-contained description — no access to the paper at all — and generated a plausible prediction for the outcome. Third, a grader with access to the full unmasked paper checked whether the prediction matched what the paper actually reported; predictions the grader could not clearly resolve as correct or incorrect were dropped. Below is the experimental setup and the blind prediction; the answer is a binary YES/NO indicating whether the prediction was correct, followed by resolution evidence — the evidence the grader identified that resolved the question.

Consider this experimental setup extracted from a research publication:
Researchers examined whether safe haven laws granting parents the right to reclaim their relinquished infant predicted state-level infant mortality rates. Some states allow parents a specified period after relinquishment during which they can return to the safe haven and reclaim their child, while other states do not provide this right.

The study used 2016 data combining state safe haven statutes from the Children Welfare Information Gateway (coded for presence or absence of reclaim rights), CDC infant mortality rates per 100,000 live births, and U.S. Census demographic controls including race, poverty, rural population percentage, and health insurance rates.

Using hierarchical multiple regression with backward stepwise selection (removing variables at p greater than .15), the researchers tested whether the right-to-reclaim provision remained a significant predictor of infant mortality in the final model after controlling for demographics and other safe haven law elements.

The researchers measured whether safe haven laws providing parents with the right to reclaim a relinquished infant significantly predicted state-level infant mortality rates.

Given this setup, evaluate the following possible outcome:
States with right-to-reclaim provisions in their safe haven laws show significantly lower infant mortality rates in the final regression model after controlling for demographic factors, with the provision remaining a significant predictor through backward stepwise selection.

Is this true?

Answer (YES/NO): NO